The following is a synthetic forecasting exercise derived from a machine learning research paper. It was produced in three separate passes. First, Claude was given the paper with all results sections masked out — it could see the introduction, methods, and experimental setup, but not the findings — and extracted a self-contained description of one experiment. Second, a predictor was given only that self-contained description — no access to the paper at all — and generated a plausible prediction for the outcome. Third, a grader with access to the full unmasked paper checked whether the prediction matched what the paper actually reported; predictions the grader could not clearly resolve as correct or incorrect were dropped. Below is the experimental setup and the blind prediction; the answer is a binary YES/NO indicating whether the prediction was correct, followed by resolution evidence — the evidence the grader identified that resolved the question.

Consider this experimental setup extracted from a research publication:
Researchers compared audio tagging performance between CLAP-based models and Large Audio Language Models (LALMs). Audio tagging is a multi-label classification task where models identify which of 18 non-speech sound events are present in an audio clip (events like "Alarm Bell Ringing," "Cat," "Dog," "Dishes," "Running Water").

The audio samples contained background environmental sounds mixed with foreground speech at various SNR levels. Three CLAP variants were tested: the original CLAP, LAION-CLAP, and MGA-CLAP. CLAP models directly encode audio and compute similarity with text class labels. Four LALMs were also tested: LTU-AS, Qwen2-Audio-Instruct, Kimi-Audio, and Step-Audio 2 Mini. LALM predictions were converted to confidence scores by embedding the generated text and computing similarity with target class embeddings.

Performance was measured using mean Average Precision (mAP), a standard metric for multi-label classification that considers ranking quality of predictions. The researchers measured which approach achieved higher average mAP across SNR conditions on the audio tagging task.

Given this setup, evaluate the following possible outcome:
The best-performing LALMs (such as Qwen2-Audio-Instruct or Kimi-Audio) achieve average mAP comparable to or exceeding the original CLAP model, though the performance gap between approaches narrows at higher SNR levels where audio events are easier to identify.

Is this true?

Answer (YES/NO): NO